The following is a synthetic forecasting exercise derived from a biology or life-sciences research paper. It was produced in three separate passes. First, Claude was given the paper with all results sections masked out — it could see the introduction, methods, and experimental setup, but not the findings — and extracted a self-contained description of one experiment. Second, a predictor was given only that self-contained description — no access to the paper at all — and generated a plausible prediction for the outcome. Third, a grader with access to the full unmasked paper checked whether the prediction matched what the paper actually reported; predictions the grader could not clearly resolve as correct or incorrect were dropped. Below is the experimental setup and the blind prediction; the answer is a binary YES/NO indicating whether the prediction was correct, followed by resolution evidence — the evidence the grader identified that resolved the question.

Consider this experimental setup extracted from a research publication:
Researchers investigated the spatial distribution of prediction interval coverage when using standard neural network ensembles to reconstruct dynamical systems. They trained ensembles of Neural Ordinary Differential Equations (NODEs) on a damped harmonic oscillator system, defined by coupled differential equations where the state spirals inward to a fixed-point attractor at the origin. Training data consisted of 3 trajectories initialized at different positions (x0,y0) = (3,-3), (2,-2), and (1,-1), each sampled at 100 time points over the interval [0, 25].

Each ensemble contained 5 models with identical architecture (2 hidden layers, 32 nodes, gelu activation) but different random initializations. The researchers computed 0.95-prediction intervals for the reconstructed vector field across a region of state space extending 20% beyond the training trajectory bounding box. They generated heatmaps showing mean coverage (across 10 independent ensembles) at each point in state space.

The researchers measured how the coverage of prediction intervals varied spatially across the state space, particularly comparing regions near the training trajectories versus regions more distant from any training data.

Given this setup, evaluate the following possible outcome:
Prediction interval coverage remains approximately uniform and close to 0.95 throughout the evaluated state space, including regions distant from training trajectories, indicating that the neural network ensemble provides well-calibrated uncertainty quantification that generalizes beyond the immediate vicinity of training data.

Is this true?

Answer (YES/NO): NO